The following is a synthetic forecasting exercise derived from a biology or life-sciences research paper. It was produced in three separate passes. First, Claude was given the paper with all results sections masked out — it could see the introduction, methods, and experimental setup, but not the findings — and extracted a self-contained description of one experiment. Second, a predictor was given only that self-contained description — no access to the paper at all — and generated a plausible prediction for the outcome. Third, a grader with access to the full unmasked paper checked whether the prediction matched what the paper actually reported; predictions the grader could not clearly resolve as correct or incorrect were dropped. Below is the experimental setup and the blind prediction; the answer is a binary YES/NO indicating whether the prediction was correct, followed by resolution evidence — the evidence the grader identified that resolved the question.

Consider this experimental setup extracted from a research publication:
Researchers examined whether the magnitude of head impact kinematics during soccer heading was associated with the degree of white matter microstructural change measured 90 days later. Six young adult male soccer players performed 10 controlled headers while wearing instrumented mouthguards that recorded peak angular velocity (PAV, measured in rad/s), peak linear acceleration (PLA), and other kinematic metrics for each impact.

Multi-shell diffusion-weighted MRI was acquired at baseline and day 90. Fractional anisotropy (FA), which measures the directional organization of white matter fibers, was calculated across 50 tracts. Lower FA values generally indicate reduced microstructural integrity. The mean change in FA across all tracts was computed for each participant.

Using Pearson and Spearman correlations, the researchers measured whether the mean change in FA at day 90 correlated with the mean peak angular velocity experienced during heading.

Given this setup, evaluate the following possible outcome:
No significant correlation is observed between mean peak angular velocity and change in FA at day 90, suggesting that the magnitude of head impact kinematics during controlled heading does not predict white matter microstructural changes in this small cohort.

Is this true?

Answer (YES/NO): NO